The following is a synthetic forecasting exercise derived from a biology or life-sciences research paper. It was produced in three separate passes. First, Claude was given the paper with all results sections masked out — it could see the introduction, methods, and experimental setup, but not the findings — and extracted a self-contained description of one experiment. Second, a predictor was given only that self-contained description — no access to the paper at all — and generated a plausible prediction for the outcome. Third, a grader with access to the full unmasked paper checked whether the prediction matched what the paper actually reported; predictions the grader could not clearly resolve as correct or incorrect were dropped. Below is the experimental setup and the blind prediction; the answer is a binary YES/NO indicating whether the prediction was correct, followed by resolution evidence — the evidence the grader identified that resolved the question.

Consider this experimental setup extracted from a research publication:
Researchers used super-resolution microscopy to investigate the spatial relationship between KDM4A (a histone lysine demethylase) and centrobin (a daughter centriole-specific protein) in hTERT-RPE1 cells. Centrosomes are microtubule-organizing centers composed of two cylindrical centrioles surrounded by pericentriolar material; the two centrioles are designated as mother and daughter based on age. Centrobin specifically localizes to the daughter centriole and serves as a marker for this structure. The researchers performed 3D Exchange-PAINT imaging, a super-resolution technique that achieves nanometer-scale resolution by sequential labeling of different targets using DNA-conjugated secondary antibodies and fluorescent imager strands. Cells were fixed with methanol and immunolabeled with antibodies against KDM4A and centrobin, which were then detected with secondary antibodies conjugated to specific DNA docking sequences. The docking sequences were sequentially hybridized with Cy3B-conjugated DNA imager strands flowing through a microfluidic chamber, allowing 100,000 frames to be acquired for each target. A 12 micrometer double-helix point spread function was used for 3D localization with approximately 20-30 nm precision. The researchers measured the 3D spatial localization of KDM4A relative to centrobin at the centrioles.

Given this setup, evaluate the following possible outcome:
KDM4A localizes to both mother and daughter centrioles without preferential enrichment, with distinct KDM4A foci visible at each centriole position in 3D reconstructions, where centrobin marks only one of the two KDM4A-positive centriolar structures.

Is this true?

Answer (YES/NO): NO